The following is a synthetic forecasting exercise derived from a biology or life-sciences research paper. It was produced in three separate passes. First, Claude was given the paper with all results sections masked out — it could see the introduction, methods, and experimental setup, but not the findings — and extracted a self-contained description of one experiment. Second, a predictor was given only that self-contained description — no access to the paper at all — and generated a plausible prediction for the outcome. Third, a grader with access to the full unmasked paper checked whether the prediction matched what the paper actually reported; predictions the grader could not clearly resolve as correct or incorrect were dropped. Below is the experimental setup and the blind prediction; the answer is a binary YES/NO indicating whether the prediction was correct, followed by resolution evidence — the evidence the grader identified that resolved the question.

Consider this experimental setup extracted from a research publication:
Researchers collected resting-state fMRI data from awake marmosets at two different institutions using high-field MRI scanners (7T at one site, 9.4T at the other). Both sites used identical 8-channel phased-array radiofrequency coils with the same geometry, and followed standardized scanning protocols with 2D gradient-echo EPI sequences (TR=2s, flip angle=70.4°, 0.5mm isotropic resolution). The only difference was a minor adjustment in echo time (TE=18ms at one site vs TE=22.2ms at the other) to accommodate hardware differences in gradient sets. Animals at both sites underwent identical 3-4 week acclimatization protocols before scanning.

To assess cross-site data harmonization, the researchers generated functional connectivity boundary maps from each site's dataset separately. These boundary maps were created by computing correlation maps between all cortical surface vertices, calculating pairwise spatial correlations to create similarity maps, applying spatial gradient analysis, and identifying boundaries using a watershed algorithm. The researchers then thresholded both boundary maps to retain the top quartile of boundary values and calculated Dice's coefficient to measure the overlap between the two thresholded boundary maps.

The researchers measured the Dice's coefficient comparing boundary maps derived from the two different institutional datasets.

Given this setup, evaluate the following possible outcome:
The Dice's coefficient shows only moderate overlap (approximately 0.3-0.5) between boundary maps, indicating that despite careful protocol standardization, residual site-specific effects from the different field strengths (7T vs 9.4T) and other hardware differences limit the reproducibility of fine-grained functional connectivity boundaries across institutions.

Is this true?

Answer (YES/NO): NO